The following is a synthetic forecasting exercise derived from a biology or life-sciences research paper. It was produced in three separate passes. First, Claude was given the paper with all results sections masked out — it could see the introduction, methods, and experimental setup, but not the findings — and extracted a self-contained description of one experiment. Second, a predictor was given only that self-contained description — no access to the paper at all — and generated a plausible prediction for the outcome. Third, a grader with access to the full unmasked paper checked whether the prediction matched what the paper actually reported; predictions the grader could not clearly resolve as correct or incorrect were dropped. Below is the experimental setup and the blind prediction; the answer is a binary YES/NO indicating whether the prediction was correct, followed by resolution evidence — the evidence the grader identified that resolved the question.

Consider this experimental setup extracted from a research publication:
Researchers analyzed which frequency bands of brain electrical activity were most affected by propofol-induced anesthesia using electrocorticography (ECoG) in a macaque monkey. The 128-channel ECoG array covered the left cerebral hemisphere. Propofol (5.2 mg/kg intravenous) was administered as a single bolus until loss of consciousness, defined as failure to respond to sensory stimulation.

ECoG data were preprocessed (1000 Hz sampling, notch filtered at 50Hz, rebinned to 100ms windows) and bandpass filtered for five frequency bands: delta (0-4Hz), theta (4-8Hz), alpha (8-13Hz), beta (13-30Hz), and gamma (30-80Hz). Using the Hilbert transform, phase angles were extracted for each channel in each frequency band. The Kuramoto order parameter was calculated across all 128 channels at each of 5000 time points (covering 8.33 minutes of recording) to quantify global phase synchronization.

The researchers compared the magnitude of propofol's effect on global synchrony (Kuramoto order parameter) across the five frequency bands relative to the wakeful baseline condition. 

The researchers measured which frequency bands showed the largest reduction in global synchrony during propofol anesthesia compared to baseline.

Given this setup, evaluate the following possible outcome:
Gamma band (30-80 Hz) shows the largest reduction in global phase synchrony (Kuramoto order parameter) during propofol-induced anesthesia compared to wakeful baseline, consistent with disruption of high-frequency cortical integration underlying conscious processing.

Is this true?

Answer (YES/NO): YES